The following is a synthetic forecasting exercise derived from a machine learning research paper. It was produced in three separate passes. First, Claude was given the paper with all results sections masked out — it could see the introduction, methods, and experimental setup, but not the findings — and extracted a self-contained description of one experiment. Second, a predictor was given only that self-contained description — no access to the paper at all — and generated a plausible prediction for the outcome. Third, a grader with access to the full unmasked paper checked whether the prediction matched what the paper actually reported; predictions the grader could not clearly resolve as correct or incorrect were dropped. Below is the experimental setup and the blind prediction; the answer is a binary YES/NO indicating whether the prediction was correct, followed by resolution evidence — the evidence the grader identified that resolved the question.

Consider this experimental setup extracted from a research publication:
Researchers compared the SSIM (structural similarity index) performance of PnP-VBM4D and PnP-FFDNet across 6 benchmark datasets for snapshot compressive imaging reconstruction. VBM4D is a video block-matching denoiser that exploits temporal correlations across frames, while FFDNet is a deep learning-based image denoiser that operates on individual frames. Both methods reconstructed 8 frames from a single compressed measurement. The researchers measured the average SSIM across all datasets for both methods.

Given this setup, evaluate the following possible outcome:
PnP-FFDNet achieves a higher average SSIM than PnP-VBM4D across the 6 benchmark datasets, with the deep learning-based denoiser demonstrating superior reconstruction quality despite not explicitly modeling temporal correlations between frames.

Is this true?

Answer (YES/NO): YES